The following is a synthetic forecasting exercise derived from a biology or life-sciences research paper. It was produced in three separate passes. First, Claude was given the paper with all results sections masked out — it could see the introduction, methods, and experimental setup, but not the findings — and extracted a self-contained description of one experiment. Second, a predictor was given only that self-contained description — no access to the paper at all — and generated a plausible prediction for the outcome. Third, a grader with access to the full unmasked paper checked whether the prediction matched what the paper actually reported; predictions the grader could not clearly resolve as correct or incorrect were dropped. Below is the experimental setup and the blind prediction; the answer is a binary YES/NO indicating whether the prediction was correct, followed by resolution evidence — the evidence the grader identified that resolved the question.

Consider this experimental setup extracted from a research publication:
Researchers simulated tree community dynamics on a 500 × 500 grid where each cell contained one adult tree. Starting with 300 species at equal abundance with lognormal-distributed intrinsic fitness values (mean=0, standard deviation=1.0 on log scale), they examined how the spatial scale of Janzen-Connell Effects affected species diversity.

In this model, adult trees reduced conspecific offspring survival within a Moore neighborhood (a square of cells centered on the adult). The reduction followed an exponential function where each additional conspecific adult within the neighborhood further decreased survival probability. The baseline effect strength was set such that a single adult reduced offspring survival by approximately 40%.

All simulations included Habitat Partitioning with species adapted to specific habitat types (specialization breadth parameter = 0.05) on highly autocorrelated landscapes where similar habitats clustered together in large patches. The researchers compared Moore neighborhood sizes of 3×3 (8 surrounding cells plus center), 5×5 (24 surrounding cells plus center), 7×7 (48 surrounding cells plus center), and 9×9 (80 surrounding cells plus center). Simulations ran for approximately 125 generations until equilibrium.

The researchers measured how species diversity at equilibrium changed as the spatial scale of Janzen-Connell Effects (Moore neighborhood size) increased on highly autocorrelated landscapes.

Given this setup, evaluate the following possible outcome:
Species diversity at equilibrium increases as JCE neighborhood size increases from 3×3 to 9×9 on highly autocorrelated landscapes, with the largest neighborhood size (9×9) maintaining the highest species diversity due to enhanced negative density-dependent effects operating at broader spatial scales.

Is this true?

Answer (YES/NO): YES